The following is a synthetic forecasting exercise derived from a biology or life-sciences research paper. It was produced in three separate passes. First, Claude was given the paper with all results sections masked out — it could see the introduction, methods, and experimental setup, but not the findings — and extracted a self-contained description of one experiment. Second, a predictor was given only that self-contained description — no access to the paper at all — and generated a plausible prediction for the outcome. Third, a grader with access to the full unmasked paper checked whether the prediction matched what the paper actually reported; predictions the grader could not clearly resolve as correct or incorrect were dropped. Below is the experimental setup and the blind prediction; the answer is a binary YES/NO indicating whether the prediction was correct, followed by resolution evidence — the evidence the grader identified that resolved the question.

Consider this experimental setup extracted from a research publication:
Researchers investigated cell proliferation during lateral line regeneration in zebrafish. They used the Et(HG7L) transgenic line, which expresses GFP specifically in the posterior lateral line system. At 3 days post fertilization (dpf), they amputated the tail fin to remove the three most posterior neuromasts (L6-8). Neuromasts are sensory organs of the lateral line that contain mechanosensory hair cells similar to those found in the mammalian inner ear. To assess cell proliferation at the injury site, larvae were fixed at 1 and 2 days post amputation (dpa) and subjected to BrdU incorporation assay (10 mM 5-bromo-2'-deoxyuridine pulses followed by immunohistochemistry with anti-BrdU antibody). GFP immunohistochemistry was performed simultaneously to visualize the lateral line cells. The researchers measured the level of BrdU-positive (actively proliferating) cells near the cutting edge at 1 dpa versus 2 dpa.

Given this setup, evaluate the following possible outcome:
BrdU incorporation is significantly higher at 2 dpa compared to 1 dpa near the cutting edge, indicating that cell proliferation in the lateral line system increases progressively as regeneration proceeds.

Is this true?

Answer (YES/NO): YES